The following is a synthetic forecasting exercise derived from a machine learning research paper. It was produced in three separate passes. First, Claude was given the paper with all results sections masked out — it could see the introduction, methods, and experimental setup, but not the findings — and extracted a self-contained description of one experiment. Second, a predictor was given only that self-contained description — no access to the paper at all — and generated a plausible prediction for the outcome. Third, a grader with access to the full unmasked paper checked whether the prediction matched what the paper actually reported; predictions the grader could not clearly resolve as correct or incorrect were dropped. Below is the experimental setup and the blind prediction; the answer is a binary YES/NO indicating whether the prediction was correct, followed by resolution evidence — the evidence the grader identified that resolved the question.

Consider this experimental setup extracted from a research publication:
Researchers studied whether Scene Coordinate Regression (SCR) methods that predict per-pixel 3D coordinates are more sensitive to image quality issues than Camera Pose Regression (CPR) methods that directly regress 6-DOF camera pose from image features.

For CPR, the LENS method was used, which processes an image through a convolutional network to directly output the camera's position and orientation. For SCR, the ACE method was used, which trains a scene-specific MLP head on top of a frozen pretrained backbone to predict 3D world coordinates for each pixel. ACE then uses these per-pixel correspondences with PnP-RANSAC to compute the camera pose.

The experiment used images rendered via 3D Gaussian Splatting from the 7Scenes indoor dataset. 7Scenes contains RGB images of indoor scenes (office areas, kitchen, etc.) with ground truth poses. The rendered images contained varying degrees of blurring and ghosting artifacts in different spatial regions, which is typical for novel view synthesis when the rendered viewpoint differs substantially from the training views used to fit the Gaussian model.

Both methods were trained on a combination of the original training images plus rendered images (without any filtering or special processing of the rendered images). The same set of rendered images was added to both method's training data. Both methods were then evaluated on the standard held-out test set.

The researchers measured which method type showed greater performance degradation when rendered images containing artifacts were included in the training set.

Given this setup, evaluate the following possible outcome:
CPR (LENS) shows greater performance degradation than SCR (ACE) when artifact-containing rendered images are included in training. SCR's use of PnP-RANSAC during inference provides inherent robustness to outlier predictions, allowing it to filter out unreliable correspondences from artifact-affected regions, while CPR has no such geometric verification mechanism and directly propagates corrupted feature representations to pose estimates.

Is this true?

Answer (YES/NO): NO